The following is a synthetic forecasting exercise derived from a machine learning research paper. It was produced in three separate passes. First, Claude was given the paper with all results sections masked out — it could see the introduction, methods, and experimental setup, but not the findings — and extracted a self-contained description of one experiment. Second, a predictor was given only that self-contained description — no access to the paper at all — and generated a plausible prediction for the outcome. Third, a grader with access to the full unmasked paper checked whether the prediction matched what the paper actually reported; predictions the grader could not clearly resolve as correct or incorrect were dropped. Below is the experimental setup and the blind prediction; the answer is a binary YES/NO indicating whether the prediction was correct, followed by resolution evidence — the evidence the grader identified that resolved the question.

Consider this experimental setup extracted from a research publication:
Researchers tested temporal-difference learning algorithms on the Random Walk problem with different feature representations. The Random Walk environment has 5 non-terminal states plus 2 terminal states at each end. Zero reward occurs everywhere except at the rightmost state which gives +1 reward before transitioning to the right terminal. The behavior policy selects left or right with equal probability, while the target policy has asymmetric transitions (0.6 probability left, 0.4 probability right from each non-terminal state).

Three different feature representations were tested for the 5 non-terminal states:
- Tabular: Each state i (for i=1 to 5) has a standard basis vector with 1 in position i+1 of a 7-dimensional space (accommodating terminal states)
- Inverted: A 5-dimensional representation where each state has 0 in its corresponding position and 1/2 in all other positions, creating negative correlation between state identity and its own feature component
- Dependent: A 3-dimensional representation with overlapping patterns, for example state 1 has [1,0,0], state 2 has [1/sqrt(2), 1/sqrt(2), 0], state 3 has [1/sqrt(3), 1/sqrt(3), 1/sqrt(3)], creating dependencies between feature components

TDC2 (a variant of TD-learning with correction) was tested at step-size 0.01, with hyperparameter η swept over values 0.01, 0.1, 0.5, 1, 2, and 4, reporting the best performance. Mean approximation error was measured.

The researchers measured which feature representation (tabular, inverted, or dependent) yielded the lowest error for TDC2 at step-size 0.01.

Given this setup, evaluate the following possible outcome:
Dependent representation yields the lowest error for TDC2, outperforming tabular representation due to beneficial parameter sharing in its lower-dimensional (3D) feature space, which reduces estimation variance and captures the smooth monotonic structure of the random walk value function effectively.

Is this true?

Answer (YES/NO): YES